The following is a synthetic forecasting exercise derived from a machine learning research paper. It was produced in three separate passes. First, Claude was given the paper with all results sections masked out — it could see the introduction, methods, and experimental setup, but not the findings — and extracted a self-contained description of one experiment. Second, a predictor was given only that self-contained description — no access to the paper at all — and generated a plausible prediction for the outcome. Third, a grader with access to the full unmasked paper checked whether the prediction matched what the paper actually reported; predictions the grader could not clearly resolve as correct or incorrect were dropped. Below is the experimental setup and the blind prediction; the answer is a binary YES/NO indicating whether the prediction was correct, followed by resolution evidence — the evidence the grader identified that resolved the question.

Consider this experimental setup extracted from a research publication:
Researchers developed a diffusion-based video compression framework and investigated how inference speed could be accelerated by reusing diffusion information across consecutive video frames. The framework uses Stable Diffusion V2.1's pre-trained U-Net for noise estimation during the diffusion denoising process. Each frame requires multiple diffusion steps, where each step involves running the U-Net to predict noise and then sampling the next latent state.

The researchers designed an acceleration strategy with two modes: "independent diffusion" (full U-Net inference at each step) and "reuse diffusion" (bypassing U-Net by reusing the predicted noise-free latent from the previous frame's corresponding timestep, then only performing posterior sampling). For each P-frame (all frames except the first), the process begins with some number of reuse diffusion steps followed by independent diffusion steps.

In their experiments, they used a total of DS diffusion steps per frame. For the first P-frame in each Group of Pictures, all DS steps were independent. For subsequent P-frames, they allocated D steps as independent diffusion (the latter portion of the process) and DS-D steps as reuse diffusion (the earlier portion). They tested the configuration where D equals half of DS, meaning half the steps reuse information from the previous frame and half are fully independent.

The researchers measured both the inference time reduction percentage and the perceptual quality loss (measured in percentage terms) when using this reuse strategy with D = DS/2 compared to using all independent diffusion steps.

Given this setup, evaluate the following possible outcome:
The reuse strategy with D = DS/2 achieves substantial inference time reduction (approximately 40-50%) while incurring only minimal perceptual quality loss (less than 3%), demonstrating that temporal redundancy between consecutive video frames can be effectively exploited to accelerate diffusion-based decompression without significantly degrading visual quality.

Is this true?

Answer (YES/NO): YES